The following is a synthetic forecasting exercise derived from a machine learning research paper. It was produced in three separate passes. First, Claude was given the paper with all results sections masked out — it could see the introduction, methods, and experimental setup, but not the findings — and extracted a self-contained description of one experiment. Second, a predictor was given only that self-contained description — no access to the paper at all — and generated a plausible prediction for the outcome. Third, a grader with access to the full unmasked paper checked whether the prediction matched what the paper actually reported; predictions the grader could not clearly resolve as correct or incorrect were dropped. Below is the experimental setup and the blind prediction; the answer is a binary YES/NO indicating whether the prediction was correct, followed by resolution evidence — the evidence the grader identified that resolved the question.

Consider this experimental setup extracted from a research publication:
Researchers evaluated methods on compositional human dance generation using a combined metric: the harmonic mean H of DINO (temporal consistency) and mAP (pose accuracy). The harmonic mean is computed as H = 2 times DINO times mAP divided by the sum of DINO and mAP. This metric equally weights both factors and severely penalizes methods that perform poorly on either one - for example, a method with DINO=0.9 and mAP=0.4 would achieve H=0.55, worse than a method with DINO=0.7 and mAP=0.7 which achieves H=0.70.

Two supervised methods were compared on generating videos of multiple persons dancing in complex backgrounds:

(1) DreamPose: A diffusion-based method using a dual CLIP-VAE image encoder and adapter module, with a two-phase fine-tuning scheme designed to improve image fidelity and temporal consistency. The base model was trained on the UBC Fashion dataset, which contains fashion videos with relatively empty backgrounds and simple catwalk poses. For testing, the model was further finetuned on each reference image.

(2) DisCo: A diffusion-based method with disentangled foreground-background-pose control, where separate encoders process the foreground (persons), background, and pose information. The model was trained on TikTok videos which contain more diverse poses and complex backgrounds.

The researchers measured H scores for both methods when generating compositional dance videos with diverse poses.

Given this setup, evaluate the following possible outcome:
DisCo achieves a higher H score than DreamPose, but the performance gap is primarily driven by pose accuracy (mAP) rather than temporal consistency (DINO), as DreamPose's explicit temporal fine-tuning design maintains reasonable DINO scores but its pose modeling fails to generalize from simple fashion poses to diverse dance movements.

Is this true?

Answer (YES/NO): YES